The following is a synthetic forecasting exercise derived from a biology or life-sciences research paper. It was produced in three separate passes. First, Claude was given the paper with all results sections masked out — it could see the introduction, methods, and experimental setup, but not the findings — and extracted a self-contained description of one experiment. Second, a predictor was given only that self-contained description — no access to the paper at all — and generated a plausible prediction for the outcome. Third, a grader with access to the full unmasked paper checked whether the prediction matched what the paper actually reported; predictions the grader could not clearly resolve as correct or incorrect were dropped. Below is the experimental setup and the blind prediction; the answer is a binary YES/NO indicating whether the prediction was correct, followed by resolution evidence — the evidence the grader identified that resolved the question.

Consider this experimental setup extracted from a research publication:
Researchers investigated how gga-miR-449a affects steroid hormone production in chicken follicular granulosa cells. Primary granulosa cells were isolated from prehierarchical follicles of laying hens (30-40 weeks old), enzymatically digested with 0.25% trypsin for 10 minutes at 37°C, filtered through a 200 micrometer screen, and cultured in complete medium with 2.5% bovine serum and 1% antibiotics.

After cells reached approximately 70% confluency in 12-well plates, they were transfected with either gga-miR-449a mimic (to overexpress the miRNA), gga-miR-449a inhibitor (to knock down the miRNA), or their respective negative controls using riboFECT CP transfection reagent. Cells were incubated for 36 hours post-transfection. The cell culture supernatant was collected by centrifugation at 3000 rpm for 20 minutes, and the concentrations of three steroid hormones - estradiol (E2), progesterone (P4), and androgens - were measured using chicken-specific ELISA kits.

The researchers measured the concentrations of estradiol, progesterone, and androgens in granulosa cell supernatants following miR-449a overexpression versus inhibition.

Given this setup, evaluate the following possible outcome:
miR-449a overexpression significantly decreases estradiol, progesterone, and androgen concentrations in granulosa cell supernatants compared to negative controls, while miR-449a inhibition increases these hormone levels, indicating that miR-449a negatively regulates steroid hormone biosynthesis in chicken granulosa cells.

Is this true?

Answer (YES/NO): NO